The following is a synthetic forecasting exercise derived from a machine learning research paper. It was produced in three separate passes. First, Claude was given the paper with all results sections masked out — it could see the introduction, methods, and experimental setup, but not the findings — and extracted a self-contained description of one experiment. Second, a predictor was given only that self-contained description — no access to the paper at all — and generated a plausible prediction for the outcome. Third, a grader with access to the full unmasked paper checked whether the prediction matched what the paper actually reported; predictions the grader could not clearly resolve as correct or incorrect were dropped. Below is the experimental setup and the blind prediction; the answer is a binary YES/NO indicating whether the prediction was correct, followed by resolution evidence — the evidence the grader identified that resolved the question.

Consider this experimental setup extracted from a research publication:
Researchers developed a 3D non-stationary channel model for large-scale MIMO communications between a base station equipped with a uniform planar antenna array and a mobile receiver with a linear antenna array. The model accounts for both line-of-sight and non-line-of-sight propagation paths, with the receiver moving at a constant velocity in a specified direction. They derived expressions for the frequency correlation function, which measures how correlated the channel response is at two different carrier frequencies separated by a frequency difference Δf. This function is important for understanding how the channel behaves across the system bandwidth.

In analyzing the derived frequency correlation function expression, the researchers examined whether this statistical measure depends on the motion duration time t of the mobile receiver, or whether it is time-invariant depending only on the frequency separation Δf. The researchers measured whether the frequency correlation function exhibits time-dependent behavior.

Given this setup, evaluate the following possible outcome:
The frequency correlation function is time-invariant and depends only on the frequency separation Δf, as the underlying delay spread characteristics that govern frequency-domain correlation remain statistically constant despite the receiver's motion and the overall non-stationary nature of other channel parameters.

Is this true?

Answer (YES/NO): NO